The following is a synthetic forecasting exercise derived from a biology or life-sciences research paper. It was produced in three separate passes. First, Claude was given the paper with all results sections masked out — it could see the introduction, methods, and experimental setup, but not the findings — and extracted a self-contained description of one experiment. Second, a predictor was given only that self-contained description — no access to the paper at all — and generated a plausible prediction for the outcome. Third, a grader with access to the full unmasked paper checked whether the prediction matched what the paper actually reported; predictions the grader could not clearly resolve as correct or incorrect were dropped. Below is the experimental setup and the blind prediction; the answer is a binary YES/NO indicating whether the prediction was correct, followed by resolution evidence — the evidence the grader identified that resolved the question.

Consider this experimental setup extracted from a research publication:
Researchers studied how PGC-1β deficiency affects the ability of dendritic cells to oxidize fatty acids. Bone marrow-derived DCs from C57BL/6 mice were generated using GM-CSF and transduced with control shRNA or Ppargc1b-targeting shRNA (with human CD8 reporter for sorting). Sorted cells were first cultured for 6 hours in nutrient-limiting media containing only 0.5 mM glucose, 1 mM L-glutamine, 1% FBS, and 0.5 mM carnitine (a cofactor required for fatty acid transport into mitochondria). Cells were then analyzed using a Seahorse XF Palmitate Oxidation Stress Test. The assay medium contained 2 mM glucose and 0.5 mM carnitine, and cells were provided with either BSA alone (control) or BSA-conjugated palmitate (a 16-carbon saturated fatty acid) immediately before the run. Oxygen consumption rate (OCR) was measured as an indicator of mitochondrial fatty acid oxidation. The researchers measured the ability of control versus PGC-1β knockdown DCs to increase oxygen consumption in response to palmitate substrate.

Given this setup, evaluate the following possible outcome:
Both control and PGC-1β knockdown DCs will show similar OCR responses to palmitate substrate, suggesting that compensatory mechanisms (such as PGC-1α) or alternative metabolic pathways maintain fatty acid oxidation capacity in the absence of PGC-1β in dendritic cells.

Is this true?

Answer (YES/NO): NO